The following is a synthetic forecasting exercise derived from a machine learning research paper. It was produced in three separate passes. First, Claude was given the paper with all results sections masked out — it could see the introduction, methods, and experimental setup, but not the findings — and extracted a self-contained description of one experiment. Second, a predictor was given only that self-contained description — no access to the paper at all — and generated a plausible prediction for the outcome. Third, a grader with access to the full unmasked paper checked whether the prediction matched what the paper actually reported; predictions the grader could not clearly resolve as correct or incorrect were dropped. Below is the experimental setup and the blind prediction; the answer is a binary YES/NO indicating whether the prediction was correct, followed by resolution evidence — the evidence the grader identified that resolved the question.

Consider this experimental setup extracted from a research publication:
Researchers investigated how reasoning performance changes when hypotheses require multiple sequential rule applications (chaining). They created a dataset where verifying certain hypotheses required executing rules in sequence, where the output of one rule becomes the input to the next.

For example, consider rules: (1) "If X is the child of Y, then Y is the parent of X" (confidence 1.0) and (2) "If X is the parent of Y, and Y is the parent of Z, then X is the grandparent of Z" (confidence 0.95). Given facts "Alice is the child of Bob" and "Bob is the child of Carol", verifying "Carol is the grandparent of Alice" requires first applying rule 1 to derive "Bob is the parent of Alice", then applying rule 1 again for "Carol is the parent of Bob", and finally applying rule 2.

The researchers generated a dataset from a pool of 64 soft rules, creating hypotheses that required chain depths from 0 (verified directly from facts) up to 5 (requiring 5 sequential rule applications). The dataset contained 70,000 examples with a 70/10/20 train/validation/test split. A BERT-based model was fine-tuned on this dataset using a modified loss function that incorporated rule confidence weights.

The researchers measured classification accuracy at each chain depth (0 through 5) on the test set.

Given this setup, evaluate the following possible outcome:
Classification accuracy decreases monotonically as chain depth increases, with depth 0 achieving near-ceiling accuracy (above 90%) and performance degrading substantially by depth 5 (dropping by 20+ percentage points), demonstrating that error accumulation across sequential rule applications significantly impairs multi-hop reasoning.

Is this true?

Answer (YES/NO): NO